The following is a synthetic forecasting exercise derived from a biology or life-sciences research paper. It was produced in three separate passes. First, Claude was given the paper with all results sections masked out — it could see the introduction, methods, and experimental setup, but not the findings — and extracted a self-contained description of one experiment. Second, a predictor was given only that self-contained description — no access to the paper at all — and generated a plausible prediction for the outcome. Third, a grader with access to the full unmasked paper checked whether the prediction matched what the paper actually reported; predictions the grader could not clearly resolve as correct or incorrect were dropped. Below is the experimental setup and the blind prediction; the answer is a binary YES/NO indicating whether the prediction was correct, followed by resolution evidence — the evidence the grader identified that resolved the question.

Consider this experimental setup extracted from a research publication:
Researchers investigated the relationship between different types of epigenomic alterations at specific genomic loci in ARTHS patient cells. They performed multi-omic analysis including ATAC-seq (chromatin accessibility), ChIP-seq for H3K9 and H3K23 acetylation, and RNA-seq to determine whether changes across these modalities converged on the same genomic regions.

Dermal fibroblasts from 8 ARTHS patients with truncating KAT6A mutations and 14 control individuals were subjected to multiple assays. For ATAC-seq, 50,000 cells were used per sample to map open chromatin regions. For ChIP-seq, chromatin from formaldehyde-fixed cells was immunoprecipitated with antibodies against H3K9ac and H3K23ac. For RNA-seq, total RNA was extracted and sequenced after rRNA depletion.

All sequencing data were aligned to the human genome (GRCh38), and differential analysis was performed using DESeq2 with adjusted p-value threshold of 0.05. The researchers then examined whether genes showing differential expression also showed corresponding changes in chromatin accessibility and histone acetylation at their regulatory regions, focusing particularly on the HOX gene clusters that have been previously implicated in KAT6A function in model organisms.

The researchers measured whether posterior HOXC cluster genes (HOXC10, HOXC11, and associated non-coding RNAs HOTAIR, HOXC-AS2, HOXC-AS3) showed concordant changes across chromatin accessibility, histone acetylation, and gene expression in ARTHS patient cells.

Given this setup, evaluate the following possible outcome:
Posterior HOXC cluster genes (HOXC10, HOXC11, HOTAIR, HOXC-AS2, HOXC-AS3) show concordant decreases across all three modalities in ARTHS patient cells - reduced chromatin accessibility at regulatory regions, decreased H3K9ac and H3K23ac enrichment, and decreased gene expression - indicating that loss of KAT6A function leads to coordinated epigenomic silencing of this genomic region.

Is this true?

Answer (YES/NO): NO